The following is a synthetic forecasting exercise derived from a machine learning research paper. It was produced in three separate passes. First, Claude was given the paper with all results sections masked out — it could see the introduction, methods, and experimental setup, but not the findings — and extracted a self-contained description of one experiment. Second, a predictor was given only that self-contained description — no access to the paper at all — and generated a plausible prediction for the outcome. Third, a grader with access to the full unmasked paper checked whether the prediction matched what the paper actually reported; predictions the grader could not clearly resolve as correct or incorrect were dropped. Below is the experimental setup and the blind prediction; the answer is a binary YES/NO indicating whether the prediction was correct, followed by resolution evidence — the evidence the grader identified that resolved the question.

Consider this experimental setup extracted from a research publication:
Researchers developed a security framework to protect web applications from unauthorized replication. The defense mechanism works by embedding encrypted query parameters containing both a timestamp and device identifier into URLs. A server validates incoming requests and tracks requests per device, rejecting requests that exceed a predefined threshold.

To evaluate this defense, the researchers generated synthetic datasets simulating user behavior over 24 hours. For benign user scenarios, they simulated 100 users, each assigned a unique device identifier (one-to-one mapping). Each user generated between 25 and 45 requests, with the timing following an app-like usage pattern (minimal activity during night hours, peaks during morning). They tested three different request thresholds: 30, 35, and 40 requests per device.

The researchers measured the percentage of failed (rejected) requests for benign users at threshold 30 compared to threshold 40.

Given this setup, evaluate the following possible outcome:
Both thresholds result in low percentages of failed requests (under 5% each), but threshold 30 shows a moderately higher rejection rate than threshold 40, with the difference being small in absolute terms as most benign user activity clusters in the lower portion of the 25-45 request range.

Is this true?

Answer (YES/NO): NO